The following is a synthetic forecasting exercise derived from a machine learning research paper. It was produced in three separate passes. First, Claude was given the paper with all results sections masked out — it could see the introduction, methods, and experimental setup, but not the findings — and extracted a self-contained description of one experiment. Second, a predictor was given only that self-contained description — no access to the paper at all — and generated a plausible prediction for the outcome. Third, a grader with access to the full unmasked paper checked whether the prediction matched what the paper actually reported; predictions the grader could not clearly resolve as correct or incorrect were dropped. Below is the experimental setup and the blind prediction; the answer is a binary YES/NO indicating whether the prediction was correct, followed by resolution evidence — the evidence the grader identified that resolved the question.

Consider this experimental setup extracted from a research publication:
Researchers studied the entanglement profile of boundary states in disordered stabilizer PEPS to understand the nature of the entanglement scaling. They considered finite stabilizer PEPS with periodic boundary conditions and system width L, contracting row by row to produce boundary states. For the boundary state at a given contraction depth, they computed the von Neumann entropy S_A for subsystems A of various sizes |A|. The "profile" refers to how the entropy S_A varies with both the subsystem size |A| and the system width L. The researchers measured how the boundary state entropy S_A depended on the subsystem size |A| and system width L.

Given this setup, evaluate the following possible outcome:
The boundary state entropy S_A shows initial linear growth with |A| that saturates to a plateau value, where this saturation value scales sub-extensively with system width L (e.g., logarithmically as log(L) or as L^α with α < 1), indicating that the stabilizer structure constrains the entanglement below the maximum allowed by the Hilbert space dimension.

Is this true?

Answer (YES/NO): NO